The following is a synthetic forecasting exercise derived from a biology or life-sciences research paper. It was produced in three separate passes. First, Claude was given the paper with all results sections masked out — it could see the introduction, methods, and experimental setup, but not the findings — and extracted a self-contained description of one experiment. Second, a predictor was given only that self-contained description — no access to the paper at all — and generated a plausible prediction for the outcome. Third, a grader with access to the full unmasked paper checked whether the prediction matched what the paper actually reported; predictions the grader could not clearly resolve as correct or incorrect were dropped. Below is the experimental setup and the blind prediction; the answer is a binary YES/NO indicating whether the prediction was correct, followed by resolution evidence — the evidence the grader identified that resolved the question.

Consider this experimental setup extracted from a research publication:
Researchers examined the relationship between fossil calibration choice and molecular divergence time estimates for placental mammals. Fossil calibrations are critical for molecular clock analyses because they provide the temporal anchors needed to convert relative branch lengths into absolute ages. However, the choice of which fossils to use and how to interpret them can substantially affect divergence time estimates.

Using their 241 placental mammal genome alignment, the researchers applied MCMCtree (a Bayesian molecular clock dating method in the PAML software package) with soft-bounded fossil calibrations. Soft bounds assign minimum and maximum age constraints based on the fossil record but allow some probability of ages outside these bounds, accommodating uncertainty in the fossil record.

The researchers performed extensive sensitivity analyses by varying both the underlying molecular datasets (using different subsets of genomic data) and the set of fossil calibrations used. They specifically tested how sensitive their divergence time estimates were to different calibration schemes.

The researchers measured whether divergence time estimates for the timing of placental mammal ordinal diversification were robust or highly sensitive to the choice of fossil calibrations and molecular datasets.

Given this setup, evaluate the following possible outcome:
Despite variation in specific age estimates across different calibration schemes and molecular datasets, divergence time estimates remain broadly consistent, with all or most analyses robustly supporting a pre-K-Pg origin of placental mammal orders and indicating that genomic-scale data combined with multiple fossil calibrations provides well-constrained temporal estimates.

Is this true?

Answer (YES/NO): YES